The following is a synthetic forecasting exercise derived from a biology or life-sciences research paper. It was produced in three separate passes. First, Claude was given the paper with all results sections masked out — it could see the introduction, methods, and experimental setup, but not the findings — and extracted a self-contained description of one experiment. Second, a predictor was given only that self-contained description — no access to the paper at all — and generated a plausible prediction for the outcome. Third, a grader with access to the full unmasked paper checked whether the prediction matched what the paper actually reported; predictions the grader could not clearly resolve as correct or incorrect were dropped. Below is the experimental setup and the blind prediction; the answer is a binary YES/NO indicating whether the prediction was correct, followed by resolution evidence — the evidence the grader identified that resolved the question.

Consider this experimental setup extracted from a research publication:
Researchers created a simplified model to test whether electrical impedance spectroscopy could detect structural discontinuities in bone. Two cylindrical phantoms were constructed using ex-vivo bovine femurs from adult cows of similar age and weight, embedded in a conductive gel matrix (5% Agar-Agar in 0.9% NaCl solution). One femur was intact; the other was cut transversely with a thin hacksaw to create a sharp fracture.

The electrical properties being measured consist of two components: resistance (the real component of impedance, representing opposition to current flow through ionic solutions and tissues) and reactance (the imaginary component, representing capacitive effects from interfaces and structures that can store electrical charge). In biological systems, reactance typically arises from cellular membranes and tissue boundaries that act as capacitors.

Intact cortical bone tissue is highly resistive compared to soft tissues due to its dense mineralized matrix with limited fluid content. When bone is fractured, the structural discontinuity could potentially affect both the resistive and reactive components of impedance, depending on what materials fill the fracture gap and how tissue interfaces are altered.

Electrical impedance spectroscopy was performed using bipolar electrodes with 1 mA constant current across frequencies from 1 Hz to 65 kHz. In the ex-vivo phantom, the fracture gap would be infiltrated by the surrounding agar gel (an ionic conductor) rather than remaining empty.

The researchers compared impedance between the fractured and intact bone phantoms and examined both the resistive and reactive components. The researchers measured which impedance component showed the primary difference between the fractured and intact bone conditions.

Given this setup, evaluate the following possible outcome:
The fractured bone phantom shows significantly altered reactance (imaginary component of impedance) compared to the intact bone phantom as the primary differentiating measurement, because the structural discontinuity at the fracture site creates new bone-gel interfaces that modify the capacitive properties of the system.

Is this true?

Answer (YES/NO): NO